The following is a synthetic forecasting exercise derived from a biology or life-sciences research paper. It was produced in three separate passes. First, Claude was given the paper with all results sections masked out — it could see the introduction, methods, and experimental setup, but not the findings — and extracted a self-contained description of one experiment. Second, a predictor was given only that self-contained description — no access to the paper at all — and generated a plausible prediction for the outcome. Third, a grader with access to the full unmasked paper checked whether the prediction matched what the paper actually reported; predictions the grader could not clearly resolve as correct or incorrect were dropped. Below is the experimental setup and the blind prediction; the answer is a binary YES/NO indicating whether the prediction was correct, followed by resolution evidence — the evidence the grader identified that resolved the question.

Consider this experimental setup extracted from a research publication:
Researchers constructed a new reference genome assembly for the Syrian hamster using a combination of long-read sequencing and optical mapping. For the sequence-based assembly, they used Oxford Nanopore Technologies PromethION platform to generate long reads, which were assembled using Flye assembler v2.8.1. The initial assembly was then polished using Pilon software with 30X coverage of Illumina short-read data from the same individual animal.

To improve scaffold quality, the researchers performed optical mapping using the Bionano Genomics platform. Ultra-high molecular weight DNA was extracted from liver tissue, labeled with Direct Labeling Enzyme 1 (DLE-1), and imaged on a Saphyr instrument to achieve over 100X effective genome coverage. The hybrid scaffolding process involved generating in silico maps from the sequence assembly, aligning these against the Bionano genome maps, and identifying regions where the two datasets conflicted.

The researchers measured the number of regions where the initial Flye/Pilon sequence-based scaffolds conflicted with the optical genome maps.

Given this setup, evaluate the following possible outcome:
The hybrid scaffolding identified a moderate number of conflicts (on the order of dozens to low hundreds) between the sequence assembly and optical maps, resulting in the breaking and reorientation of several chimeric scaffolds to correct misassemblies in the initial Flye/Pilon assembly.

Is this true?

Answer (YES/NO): YES